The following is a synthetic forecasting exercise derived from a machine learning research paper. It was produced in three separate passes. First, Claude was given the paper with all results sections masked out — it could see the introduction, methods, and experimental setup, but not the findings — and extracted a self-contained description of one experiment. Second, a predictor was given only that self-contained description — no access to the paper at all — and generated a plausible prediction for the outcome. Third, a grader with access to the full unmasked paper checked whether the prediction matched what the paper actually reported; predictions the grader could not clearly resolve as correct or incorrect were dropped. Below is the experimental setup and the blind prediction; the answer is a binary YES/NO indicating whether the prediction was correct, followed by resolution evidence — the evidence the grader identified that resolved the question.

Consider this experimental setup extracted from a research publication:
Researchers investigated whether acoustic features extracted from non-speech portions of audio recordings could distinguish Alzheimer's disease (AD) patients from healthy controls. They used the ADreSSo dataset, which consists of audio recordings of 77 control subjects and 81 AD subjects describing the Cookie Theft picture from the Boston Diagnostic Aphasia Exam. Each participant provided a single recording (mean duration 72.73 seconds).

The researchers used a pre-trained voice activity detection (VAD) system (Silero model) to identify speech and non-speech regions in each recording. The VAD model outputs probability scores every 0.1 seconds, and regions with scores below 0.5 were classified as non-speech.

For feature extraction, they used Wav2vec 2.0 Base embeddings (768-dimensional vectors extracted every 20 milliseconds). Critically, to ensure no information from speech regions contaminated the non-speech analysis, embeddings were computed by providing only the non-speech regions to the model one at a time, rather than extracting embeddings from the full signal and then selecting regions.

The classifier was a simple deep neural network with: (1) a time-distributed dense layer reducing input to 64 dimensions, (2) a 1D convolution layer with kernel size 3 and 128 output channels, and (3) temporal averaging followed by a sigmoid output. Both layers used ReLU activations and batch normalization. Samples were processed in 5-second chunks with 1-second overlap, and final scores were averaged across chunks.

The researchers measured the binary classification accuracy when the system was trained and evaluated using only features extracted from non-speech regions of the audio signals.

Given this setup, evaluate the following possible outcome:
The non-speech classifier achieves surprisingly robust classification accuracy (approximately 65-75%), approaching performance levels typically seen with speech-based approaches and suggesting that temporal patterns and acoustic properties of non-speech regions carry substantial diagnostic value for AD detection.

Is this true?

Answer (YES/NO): NO